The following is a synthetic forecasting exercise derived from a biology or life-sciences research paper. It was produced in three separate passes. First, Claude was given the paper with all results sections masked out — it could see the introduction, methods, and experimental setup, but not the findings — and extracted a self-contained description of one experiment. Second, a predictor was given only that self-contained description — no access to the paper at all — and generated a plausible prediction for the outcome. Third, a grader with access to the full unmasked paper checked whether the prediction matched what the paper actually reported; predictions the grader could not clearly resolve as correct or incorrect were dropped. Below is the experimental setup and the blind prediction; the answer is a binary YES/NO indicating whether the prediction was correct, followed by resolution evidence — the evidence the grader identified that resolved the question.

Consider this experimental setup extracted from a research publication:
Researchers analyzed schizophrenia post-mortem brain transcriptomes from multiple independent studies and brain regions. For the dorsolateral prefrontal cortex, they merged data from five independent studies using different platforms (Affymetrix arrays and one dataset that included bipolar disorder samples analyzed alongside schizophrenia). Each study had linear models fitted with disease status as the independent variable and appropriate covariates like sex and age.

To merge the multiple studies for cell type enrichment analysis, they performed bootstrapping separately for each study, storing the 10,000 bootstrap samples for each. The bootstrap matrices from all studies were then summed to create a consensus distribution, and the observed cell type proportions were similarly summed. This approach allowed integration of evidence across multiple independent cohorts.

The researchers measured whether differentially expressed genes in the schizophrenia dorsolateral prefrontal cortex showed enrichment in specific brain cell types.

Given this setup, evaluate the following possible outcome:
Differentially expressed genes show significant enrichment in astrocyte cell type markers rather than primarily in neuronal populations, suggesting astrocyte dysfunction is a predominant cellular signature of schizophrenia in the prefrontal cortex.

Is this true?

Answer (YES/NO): YES